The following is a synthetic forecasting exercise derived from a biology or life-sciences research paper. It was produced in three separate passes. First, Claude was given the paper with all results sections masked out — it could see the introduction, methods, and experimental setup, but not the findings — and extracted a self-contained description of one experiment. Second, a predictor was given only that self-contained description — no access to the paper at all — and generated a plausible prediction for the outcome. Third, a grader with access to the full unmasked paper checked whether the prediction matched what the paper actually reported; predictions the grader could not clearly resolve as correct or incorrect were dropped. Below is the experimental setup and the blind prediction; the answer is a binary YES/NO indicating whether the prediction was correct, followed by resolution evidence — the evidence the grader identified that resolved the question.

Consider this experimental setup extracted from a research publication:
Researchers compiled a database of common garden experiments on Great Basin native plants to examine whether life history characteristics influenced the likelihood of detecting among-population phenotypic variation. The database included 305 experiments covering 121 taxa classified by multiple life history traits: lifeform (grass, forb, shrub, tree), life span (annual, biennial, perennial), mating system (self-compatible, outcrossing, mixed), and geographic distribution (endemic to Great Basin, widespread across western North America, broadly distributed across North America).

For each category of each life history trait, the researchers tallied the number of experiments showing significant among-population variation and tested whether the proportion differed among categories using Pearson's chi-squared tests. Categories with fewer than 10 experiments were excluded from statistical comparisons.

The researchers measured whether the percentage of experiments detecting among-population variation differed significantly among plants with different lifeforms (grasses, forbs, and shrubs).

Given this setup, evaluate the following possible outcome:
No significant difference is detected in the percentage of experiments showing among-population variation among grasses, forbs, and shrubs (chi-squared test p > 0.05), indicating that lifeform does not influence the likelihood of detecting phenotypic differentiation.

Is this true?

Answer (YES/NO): NO